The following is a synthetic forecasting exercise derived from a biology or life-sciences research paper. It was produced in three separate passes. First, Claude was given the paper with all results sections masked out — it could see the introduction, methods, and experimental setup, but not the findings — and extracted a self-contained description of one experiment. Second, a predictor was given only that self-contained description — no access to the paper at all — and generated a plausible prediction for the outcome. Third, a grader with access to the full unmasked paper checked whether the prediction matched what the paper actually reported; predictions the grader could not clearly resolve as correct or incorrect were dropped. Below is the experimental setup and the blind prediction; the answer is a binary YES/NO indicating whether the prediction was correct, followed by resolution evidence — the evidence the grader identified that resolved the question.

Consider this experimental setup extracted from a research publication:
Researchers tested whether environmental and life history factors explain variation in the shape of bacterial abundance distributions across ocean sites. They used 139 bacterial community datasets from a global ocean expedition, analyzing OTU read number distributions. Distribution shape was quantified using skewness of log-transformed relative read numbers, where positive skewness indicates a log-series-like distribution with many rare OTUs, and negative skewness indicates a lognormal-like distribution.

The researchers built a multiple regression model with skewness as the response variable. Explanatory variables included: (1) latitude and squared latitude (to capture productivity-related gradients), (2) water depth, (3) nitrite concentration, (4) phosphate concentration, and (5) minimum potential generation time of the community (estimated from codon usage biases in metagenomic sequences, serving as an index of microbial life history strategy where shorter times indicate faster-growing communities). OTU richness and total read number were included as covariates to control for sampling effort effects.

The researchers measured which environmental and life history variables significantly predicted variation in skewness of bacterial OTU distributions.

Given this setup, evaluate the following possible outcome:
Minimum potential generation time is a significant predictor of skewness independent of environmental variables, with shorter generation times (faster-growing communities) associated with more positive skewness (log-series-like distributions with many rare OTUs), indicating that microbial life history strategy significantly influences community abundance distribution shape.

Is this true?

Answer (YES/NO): NO